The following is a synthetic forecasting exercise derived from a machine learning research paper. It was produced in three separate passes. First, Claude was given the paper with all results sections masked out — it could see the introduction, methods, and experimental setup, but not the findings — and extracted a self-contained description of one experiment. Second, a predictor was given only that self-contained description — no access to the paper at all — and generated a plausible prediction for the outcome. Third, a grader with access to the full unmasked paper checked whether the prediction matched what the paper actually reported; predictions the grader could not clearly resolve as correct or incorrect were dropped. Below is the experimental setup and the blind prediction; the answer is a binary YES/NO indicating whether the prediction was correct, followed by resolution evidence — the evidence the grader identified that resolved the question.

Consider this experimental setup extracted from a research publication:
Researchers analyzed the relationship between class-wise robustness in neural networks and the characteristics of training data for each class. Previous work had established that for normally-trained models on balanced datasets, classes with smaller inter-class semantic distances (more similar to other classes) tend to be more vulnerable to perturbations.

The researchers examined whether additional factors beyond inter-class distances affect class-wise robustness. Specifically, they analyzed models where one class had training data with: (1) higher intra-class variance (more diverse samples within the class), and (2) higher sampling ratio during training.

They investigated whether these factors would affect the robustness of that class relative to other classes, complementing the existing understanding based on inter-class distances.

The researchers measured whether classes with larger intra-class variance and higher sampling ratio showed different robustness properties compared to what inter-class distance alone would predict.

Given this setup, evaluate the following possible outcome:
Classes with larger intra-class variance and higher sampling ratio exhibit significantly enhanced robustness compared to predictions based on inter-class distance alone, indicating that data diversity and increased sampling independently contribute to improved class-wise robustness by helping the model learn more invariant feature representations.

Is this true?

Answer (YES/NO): NO